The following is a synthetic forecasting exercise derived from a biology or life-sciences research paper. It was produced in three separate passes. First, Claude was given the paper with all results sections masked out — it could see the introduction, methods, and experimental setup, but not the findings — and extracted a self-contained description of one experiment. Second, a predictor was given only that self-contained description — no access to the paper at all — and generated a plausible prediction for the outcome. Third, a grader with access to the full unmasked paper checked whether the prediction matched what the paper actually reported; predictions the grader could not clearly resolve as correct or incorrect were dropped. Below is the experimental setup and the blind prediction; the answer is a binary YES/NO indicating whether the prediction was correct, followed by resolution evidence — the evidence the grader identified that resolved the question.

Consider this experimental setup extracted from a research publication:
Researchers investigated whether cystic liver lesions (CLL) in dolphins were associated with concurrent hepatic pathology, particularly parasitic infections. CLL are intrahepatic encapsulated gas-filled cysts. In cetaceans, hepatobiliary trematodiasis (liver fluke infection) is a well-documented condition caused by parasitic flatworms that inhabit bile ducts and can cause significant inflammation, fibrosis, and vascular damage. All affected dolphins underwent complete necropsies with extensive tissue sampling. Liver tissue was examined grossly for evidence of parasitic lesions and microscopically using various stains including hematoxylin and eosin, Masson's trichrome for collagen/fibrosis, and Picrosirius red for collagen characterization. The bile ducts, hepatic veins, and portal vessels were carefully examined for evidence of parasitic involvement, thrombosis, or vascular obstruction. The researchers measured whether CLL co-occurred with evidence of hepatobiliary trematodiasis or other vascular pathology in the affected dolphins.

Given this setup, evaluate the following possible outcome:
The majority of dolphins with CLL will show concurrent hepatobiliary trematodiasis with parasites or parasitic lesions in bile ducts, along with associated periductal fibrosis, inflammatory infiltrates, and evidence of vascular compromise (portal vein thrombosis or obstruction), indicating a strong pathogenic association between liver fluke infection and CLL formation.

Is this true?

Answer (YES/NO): YES